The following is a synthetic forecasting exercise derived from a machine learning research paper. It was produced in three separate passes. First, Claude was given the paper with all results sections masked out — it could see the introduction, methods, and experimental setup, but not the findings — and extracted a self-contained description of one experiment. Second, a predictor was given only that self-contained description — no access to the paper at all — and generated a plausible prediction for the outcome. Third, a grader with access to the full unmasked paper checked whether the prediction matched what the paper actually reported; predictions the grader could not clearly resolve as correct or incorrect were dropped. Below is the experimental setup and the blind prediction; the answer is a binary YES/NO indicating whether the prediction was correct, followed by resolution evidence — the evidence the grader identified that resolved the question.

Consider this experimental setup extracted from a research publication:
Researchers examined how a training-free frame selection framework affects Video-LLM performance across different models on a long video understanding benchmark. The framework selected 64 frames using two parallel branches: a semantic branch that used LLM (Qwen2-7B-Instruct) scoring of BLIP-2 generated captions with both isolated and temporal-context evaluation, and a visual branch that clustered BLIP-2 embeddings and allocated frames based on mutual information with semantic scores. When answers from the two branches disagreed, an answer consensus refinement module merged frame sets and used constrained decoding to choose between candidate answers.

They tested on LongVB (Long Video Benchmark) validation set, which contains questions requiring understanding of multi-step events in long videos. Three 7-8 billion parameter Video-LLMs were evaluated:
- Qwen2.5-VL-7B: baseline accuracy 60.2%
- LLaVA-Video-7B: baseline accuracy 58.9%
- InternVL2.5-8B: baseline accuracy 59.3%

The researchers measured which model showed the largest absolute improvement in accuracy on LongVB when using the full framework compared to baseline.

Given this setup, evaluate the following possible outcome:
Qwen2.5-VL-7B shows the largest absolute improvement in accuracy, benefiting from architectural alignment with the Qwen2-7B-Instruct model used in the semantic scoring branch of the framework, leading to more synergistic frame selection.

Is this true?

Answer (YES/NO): NO